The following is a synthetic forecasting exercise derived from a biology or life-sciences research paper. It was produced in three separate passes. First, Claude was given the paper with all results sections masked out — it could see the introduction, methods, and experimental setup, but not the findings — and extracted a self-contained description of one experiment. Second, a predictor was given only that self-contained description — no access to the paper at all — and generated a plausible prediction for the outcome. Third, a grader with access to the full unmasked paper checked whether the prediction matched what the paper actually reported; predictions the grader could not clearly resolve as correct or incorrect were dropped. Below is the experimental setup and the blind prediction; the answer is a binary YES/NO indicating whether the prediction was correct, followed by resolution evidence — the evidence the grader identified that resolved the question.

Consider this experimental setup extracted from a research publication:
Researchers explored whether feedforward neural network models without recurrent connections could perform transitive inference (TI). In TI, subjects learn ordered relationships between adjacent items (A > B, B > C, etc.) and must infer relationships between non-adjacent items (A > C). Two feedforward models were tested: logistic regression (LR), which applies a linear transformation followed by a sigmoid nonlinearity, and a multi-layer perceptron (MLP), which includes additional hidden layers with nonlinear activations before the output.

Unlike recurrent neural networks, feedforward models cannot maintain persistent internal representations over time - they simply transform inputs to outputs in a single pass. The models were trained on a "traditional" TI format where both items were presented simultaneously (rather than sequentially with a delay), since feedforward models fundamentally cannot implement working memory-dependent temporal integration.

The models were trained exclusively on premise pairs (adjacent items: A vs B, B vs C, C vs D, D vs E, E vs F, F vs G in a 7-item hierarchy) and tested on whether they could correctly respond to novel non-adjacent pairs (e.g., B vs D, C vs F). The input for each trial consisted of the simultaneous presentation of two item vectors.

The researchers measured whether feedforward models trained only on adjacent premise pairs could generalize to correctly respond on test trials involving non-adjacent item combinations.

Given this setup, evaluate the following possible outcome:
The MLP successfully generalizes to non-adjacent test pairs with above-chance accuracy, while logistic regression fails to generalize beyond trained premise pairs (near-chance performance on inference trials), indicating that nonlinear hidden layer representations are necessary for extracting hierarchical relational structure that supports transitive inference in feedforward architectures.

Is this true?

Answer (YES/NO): NO